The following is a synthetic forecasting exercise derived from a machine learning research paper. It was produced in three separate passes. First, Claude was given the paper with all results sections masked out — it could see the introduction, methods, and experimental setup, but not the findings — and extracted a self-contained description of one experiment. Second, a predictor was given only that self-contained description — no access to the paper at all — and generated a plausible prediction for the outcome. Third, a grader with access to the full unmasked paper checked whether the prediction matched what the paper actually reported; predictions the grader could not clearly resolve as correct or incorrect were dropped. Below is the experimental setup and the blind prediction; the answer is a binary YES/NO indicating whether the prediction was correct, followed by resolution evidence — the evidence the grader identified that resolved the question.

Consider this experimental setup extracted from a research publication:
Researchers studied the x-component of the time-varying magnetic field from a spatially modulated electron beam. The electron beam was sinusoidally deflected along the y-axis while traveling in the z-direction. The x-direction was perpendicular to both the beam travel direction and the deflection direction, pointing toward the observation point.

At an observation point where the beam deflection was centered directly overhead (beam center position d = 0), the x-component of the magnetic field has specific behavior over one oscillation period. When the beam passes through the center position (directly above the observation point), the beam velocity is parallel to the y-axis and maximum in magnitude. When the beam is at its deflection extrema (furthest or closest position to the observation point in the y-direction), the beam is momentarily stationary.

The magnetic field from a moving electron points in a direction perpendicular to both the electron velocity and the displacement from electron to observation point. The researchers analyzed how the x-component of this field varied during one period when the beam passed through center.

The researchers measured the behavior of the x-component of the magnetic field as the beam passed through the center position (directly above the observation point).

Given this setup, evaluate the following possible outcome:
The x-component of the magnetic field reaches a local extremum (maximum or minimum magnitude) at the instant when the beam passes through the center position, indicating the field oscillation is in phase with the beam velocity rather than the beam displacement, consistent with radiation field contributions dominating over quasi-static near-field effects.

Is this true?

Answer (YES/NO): NO